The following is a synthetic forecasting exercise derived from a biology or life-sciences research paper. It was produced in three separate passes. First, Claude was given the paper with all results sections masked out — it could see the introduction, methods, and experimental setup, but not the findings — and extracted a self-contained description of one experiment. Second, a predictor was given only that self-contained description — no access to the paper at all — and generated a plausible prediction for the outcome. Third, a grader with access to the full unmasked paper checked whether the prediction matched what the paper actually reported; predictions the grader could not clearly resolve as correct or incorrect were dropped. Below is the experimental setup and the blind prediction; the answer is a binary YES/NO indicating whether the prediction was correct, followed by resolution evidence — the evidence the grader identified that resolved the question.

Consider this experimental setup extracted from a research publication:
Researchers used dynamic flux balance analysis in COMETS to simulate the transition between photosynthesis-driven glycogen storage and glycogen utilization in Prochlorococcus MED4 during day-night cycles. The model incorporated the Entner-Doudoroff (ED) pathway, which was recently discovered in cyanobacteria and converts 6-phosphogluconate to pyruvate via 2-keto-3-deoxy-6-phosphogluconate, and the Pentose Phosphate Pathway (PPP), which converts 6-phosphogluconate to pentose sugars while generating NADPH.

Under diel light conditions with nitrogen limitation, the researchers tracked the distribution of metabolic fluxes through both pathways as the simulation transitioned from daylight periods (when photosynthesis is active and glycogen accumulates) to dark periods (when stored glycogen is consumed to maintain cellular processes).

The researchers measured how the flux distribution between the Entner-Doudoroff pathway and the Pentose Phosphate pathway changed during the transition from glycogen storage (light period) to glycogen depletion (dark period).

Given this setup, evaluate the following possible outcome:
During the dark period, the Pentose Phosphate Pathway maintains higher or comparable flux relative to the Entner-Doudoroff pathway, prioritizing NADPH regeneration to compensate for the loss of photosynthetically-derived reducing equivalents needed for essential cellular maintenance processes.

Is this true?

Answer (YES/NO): YES